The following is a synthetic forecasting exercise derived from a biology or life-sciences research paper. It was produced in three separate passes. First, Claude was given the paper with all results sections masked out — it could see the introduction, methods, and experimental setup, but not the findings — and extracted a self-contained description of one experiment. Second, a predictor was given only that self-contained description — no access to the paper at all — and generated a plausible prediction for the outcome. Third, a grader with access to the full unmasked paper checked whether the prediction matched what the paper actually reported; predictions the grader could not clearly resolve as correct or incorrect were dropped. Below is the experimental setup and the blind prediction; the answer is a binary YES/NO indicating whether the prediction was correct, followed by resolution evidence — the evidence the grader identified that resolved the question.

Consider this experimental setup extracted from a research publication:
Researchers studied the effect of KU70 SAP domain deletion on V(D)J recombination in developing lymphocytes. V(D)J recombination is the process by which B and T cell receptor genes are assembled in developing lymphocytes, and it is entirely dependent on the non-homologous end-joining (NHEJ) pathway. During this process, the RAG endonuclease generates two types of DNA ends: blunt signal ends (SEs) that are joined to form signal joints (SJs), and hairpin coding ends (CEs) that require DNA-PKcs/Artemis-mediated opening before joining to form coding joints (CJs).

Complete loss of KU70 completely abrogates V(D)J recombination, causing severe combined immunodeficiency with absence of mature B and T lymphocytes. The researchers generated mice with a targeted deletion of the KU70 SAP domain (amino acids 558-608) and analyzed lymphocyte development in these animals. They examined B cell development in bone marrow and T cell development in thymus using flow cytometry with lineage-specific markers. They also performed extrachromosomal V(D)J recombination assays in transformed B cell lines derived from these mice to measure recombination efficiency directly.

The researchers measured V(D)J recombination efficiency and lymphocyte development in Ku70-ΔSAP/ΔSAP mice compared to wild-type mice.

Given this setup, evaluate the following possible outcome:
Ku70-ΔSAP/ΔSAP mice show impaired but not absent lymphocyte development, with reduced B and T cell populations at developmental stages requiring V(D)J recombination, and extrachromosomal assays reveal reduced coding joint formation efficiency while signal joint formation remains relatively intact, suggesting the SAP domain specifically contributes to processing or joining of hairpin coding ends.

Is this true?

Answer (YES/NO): NO